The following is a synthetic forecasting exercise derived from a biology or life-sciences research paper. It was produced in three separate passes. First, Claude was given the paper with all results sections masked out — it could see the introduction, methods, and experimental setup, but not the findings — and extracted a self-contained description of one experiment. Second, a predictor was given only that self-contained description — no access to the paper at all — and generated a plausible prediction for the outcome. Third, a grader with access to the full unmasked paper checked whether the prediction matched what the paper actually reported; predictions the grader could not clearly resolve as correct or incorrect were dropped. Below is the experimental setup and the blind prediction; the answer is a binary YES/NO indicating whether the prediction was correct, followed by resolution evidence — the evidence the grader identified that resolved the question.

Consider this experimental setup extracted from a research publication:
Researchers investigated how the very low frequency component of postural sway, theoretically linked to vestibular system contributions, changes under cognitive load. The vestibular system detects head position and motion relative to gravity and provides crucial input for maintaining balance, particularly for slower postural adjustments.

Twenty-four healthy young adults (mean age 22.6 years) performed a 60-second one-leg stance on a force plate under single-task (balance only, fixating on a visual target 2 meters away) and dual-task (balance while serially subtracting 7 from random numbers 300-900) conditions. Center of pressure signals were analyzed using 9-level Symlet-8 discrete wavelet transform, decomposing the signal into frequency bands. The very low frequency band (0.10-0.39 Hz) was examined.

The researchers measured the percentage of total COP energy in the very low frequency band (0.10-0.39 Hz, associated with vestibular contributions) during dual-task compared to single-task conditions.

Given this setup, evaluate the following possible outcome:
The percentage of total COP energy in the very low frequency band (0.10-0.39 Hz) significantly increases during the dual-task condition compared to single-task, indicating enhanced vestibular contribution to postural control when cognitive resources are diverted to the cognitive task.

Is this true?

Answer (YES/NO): NO